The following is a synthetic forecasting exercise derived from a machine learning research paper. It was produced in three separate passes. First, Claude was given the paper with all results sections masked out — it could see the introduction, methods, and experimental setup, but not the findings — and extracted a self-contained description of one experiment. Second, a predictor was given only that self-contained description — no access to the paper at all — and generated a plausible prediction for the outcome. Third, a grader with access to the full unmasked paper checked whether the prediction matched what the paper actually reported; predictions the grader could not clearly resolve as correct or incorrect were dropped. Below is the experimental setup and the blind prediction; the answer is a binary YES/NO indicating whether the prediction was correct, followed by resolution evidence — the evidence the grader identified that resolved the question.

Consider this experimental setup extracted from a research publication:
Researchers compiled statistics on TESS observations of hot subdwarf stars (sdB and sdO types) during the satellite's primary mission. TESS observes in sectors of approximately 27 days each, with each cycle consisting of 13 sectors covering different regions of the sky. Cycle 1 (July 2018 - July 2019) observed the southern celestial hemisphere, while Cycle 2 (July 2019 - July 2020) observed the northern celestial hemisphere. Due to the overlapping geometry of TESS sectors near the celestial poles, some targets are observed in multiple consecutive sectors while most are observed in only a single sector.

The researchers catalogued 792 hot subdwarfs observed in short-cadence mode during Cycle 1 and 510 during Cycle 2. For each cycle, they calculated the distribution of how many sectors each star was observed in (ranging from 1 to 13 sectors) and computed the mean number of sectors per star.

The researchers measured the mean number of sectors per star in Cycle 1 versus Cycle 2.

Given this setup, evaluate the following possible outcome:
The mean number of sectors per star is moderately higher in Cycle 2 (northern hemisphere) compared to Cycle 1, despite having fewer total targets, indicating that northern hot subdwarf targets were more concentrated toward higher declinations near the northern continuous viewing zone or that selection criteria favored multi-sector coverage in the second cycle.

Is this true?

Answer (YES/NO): NO